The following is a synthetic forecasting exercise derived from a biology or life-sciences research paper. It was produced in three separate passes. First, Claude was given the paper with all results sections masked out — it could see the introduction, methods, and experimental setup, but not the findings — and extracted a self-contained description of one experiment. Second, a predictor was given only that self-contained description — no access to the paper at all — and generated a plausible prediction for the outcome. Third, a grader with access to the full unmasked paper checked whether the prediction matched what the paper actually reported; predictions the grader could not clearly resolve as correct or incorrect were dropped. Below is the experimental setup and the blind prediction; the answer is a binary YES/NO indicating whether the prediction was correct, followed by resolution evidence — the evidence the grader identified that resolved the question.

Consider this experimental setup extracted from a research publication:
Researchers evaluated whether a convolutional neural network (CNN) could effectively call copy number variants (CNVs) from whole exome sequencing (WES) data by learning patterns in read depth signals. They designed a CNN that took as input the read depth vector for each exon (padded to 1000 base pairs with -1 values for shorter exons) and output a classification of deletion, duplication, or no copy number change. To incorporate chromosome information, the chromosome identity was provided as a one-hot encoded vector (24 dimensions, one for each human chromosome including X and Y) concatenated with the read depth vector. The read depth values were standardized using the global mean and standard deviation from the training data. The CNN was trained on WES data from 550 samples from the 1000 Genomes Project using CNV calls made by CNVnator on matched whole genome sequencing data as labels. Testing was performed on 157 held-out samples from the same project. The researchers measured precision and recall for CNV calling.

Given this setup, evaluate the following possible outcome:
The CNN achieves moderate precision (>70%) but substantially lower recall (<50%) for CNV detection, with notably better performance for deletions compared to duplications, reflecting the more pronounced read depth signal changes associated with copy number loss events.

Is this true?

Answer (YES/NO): NO